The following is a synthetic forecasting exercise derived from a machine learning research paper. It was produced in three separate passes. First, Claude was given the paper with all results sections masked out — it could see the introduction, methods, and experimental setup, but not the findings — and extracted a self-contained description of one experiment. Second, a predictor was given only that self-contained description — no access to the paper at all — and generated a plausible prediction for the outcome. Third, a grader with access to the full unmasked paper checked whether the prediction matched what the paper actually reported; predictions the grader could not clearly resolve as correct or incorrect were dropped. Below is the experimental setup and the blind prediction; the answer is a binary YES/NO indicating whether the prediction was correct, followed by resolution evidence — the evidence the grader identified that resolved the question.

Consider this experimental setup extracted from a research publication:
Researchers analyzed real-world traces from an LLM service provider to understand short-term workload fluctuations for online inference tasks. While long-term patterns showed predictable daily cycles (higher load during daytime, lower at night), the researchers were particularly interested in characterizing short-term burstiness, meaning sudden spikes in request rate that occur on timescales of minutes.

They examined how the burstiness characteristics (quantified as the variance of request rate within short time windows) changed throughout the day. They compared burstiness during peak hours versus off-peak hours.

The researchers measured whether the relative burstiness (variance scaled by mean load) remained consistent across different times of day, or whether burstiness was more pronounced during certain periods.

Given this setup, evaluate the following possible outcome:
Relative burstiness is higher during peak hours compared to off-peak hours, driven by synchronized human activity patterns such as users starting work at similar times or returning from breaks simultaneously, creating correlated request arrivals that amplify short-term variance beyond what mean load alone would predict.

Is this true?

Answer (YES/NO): NO